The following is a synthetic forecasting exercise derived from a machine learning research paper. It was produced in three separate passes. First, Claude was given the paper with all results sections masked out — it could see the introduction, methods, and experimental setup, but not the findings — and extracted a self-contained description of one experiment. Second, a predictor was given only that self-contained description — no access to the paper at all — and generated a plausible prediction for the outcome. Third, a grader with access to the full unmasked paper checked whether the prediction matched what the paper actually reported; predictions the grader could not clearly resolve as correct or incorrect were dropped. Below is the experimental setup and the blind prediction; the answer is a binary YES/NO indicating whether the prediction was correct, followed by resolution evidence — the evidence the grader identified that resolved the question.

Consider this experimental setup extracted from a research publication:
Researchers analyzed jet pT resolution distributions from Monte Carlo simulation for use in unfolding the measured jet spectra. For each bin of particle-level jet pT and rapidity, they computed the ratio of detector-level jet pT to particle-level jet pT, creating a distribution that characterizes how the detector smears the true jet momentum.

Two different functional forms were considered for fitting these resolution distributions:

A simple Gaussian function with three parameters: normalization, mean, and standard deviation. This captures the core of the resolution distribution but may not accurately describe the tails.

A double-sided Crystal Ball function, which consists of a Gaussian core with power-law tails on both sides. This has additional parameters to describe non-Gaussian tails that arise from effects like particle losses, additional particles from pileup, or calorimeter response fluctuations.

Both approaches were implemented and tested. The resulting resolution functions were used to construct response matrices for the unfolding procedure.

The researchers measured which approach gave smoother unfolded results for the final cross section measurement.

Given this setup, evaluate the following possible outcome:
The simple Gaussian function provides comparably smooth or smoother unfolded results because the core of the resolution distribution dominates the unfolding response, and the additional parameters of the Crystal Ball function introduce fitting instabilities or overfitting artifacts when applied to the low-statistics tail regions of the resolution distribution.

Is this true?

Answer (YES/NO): NO